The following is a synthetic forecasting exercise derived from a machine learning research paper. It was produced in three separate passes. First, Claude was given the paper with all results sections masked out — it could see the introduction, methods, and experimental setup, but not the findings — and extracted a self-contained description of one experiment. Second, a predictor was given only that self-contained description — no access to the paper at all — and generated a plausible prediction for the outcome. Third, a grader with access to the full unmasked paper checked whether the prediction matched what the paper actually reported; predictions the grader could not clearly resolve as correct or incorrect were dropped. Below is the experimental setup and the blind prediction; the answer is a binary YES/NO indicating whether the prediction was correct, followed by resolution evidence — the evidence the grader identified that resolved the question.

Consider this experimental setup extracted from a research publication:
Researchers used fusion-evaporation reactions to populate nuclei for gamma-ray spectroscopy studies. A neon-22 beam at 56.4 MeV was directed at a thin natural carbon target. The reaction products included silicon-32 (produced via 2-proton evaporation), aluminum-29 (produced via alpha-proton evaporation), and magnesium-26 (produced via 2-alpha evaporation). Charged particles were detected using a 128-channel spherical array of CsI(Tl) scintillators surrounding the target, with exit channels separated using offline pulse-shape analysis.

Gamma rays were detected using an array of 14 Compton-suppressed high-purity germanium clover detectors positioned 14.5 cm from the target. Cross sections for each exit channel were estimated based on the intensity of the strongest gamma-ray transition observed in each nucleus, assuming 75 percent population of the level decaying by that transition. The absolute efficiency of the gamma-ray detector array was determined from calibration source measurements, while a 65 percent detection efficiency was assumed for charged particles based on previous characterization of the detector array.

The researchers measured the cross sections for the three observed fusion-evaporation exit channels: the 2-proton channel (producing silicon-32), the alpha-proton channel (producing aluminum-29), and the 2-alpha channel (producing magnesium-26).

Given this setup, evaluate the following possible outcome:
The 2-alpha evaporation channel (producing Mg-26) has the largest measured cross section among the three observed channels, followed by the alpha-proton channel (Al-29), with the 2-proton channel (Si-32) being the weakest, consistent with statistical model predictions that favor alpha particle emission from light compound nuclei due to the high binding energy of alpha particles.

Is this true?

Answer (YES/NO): YES